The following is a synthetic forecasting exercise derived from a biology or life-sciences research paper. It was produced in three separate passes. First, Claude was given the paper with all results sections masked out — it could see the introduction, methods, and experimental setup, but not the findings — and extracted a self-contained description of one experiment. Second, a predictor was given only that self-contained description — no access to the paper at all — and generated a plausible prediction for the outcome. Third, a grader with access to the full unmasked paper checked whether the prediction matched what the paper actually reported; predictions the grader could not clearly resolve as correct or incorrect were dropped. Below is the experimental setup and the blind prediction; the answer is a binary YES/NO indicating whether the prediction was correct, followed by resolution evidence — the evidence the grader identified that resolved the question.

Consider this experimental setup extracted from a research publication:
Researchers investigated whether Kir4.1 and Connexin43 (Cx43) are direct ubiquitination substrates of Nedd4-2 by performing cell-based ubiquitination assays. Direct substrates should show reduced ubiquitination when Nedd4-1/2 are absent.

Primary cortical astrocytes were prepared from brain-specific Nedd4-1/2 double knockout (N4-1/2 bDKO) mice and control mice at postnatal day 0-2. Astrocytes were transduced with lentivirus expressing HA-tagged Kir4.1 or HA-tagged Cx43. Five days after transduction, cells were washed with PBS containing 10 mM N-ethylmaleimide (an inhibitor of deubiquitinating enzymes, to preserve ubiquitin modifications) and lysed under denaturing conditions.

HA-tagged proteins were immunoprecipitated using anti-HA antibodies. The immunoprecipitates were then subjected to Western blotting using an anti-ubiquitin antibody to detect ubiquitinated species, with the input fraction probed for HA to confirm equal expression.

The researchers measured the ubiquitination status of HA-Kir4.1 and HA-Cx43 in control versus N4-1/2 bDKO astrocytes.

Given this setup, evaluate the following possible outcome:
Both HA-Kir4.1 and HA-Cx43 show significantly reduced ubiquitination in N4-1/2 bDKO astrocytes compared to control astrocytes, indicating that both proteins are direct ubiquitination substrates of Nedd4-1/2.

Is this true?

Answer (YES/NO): YES